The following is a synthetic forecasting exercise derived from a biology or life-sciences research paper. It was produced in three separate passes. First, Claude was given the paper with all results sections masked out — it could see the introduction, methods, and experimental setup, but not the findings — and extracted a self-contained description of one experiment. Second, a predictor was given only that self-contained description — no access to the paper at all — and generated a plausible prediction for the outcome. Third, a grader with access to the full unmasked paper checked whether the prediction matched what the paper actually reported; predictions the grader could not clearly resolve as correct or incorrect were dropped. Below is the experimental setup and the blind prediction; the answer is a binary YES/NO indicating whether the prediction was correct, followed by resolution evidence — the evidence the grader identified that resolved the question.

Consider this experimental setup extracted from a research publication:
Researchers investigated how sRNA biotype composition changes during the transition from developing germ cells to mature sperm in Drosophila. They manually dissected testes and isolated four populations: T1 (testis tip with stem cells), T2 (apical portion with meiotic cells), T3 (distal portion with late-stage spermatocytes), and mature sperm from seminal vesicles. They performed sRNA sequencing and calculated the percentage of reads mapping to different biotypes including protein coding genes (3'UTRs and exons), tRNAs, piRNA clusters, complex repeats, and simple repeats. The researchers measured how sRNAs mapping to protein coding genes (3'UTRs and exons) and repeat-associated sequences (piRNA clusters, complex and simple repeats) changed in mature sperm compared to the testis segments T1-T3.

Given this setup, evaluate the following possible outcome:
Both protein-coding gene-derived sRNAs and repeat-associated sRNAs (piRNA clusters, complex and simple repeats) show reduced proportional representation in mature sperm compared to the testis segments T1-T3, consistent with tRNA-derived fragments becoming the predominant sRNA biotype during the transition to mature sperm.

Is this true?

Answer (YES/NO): NO